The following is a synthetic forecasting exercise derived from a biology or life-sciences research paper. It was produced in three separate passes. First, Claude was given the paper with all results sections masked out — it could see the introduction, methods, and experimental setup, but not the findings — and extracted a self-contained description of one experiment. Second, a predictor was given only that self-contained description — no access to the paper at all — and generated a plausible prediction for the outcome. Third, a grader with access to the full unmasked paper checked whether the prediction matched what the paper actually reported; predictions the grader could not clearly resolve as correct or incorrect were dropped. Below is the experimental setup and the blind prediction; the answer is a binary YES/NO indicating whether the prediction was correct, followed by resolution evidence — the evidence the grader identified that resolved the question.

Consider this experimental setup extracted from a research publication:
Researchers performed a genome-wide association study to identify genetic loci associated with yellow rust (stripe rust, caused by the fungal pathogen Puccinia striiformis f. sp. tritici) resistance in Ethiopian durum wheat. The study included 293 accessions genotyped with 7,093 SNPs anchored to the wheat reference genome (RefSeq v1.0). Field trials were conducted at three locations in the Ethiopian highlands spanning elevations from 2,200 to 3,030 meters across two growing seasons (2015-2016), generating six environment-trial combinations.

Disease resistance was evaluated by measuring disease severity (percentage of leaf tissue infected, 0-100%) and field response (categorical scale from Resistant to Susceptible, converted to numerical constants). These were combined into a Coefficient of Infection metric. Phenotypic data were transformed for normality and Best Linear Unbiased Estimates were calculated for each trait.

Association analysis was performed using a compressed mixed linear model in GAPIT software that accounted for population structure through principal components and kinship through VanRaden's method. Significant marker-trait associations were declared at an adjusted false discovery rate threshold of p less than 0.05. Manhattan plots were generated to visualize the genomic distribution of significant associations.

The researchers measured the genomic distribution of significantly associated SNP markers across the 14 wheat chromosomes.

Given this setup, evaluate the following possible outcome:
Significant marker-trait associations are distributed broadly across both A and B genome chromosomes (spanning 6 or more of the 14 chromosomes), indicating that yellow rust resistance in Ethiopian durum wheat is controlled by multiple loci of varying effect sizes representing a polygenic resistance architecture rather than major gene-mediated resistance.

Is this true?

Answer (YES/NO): NO